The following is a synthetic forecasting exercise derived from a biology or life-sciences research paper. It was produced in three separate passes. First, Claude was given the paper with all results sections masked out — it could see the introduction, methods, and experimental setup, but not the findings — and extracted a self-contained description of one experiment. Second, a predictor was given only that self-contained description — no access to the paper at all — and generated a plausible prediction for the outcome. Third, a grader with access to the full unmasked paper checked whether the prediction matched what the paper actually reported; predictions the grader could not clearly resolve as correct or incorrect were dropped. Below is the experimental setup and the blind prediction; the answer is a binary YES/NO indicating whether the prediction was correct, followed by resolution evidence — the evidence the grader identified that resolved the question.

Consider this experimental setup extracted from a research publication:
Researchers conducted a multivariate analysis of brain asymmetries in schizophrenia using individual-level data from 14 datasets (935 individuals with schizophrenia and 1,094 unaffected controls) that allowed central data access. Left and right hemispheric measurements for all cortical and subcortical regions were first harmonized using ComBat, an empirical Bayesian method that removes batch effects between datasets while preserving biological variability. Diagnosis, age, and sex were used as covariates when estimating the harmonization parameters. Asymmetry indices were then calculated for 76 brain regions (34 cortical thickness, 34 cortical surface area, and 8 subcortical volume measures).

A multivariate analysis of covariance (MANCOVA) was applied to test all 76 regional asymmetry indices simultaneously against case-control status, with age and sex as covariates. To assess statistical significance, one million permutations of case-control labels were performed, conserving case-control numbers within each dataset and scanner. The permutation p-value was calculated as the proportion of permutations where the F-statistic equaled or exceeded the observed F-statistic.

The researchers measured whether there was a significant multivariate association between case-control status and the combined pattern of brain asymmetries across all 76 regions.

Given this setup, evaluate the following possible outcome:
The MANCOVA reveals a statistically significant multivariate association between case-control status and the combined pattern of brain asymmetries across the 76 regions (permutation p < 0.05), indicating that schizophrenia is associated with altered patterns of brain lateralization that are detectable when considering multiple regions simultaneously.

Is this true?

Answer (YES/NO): YES